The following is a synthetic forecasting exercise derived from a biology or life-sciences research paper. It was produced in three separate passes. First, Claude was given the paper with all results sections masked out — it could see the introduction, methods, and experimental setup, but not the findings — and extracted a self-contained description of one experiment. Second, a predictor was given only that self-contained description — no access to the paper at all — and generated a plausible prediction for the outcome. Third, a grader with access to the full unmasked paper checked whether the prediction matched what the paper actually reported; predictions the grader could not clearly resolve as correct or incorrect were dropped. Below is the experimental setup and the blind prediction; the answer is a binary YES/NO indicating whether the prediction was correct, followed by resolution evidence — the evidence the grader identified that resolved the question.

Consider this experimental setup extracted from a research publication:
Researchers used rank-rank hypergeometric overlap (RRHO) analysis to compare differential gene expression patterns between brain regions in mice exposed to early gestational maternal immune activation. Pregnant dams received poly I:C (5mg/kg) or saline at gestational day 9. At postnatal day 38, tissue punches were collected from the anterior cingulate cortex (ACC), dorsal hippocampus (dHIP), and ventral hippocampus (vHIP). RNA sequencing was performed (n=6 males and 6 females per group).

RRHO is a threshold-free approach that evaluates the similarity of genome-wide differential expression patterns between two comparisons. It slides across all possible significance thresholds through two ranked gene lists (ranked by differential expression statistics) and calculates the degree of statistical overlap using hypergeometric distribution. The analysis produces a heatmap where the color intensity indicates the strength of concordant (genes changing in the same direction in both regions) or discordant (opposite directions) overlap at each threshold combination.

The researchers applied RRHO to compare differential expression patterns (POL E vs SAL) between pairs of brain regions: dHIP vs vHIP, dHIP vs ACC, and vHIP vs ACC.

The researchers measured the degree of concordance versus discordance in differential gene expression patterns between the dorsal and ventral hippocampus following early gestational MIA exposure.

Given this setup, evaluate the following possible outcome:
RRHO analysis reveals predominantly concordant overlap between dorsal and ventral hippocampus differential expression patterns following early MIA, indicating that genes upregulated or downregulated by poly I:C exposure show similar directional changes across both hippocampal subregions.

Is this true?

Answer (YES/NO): YES